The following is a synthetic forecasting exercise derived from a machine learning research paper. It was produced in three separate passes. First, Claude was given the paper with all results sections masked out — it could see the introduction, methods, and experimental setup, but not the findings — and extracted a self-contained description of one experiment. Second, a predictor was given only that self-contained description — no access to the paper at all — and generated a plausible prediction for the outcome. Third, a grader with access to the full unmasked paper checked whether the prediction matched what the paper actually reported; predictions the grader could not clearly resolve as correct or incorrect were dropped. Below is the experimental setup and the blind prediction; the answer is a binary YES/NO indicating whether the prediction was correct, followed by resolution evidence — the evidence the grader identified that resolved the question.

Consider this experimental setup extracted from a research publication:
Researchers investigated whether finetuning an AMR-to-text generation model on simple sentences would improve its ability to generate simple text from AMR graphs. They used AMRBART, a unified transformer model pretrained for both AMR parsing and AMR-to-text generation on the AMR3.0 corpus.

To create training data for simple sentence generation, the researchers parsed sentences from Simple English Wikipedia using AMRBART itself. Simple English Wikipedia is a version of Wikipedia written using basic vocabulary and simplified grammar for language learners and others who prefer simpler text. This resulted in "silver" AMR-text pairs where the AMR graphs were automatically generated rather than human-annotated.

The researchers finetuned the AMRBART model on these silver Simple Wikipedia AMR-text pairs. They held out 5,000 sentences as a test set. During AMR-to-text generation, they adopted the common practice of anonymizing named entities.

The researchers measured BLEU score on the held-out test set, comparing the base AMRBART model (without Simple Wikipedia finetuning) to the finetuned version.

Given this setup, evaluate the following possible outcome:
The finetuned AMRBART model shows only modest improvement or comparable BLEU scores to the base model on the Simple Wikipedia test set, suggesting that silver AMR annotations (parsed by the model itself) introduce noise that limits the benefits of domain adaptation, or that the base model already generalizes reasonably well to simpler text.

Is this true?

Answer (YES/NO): NO